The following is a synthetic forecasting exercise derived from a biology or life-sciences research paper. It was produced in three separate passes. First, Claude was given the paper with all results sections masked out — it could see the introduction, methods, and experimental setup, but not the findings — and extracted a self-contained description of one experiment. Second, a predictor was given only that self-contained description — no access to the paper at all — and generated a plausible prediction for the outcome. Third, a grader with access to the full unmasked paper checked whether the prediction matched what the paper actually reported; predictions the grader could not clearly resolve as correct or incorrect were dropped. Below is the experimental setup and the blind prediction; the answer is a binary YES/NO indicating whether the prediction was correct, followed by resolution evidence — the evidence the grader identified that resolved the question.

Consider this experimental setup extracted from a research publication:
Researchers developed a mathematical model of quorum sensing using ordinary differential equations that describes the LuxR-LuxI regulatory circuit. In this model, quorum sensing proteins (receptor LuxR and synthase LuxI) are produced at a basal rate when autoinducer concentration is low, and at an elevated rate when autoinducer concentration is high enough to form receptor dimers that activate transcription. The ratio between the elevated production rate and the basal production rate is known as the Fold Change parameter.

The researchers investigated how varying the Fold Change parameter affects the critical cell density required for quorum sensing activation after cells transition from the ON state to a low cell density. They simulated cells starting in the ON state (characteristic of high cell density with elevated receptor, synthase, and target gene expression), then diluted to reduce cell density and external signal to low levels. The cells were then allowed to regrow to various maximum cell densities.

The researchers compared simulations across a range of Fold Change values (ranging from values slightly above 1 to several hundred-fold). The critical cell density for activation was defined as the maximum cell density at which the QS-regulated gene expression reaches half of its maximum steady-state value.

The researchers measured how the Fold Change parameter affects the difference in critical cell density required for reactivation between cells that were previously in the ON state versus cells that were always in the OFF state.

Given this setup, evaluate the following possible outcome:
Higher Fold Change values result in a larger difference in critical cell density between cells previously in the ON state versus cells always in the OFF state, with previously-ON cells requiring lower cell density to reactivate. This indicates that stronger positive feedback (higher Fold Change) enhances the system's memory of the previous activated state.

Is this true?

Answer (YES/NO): YES